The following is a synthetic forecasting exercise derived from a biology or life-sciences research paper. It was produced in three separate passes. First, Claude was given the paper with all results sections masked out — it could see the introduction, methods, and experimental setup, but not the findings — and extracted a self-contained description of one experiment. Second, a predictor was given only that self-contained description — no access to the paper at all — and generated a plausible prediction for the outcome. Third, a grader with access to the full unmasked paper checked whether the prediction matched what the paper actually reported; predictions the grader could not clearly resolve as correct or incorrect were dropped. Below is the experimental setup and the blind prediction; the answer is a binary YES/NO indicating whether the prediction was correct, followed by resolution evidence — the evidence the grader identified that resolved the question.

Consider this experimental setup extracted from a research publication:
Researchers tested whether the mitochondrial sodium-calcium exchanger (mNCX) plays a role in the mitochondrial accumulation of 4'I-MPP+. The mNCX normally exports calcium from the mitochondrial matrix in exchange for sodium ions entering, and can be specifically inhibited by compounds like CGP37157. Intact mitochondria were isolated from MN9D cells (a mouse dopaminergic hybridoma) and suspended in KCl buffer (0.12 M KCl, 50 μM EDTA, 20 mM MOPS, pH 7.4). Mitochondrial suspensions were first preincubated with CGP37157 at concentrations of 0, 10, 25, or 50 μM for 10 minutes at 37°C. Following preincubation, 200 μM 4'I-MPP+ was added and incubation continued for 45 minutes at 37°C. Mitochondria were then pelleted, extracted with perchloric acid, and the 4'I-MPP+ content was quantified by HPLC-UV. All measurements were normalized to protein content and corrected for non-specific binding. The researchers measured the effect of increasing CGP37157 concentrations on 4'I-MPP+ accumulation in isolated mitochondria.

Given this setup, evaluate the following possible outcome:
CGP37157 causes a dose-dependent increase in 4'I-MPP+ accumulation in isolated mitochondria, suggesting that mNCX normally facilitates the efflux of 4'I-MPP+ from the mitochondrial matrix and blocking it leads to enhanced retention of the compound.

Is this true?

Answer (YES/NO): NO